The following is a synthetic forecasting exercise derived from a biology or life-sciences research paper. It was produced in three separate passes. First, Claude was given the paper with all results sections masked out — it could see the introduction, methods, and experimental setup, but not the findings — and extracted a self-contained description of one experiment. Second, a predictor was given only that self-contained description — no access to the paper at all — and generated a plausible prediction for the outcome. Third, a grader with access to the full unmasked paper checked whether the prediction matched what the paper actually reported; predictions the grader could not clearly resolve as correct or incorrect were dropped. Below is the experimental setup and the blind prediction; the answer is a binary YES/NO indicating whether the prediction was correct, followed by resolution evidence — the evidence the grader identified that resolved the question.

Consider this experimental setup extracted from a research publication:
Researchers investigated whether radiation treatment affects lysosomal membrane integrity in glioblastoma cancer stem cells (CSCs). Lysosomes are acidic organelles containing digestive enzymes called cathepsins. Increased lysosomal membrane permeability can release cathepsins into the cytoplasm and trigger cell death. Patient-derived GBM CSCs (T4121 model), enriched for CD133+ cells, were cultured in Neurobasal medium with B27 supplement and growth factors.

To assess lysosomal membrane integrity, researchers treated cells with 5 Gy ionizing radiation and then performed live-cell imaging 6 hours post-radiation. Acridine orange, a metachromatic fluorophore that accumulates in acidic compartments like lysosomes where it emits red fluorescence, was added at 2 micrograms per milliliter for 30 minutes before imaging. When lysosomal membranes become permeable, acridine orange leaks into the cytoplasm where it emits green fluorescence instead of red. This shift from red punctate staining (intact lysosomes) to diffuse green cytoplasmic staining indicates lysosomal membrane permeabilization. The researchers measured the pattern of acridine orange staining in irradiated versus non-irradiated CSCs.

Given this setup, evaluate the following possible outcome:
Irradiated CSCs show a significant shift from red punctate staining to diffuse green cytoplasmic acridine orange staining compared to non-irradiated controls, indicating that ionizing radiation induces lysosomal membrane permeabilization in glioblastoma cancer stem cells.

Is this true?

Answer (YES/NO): YES